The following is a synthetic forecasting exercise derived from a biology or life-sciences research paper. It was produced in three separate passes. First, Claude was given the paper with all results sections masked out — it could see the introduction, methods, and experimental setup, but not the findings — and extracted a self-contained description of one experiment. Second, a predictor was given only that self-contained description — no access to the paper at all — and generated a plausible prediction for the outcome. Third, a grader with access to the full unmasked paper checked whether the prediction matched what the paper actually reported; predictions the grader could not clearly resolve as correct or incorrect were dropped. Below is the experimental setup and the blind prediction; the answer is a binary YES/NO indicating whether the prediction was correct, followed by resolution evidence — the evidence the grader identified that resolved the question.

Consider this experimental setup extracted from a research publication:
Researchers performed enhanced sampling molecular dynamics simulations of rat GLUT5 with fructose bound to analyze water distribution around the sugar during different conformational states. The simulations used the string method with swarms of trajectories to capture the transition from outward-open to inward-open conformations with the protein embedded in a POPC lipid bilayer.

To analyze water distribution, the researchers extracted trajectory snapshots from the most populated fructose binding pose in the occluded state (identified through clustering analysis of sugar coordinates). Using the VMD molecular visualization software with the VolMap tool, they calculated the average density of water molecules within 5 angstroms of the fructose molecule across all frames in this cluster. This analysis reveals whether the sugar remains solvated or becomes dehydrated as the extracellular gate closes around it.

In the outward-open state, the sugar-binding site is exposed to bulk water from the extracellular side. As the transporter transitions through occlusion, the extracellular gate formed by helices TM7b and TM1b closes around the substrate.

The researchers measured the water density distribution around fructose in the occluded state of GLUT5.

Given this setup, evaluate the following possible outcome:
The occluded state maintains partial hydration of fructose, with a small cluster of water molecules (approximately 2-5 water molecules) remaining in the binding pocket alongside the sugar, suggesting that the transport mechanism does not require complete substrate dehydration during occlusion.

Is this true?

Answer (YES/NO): YES